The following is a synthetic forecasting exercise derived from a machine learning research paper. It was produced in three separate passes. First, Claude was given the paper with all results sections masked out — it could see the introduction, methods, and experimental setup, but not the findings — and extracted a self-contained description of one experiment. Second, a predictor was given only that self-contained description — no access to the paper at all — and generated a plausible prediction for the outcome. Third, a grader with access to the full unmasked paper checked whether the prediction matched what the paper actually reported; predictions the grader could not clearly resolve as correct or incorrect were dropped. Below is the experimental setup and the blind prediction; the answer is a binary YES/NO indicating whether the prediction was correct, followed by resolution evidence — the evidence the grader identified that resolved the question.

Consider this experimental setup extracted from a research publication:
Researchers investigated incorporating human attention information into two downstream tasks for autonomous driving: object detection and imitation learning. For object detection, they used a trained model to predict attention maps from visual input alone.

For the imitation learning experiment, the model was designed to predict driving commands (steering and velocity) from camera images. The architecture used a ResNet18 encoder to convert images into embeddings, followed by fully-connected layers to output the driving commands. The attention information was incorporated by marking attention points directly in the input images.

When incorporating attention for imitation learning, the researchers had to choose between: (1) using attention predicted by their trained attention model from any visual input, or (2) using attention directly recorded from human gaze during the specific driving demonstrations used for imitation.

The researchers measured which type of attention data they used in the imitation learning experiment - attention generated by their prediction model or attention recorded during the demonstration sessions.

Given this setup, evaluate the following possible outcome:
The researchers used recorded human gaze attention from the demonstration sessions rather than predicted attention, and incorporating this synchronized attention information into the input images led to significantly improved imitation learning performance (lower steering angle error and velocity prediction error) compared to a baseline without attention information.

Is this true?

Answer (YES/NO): NO